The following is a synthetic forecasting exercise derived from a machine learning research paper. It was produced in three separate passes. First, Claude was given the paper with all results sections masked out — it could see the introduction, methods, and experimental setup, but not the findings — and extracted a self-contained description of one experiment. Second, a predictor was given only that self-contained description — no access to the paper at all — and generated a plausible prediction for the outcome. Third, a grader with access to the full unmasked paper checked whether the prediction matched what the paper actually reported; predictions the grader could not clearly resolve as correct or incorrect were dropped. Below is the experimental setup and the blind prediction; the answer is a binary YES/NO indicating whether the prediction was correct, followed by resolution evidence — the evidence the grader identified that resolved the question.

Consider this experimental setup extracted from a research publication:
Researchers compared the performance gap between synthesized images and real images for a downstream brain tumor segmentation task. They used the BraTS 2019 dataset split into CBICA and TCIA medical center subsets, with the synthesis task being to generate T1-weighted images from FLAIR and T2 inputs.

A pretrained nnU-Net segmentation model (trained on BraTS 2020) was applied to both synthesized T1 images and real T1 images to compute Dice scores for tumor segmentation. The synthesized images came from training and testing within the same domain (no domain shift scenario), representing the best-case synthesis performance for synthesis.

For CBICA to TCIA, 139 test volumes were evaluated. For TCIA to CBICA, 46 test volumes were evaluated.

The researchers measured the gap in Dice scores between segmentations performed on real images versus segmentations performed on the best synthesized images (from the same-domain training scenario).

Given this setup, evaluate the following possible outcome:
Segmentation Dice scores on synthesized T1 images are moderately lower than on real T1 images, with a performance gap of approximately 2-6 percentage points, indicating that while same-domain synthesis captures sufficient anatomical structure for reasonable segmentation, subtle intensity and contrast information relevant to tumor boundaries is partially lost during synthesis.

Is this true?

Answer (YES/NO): NO